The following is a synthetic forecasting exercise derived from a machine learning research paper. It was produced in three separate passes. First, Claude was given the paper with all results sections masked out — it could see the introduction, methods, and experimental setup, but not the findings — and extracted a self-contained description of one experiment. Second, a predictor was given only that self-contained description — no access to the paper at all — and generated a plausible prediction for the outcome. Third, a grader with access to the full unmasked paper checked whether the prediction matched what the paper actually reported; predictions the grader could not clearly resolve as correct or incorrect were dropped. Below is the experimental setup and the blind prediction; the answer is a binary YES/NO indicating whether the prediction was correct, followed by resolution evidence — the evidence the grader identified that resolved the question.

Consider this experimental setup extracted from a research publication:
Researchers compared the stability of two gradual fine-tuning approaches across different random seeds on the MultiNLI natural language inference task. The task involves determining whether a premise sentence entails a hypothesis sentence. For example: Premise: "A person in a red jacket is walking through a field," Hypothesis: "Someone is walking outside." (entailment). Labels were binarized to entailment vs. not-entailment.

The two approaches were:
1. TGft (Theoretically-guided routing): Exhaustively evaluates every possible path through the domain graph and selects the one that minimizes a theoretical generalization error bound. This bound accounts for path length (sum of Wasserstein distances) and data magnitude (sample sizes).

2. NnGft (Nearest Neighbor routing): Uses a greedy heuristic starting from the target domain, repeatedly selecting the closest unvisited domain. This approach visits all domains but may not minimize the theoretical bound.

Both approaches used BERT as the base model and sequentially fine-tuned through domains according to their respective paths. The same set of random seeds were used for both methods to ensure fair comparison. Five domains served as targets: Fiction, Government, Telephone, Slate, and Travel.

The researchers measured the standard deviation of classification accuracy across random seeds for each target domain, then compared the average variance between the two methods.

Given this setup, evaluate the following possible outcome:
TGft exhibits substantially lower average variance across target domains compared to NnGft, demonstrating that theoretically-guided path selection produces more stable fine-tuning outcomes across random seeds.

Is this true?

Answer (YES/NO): NO